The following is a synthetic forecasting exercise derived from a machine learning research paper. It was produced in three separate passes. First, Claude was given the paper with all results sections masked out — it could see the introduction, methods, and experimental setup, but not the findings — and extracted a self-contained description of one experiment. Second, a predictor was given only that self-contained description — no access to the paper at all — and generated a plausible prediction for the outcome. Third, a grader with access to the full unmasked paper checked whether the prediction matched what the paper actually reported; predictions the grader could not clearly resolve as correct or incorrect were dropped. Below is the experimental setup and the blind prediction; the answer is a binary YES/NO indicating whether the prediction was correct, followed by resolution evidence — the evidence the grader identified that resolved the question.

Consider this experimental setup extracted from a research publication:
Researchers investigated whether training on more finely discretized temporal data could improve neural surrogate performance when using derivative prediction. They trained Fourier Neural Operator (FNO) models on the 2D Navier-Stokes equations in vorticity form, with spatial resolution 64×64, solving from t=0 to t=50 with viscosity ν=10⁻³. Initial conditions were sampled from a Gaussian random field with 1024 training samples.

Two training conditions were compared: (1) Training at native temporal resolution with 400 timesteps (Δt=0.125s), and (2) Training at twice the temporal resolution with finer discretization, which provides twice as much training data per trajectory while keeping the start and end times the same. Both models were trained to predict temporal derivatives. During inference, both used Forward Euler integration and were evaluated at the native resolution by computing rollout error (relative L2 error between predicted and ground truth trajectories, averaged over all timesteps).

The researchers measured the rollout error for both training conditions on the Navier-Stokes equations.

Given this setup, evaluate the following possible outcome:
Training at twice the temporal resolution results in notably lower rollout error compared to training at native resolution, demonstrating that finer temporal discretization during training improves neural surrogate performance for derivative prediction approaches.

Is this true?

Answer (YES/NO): YES